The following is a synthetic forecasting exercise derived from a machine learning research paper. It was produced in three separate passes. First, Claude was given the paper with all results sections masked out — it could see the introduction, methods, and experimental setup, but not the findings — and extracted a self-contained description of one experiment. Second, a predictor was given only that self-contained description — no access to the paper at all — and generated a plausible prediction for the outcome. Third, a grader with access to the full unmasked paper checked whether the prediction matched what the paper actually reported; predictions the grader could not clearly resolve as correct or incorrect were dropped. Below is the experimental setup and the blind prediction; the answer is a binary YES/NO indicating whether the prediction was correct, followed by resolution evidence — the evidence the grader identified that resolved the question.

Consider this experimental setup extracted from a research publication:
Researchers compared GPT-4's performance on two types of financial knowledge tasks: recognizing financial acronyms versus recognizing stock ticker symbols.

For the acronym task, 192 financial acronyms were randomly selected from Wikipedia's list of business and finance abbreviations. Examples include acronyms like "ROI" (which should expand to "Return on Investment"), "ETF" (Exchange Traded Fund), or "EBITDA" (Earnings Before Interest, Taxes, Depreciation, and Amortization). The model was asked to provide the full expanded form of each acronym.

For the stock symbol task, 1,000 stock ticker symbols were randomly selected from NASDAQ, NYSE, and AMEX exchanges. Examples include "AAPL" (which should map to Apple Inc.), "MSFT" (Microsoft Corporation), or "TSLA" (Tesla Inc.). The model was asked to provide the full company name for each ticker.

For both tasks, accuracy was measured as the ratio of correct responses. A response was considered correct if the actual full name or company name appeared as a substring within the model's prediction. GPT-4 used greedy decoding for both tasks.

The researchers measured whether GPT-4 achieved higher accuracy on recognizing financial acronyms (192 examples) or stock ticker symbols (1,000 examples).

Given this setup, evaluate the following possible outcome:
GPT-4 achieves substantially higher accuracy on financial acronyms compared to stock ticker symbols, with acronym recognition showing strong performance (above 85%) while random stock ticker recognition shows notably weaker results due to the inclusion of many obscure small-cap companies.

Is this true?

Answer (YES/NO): NO